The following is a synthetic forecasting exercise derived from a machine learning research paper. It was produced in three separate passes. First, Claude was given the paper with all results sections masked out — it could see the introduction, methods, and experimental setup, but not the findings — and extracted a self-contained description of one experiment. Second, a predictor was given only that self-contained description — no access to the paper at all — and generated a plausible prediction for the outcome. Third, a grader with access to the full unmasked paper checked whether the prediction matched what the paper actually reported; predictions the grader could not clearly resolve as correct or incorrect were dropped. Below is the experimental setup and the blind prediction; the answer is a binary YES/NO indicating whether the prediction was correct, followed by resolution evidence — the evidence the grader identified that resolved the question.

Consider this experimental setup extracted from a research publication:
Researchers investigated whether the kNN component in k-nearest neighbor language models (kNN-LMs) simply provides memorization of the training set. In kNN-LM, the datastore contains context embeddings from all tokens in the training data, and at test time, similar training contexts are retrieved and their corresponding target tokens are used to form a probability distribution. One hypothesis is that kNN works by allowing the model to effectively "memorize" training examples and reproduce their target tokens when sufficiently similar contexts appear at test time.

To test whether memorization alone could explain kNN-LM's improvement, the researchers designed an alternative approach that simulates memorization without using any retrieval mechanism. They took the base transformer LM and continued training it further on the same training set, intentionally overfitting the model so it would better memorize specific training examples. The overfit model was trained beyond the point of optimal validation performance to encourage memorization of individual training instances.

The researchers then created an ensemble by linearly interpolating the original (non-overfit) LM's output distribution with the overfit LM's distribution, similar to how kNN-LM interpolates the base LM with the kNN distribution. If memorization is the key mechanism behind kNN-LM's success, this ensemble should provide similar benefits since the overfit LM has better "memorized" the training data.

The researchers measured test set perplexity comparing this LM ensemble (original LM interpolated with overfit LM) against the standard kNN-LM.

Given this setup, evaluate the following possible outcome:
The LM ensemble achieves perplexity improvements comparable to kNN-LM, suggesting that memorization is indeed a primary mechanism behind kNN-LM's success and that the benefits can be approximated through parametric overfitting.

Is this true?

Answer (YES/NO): NO